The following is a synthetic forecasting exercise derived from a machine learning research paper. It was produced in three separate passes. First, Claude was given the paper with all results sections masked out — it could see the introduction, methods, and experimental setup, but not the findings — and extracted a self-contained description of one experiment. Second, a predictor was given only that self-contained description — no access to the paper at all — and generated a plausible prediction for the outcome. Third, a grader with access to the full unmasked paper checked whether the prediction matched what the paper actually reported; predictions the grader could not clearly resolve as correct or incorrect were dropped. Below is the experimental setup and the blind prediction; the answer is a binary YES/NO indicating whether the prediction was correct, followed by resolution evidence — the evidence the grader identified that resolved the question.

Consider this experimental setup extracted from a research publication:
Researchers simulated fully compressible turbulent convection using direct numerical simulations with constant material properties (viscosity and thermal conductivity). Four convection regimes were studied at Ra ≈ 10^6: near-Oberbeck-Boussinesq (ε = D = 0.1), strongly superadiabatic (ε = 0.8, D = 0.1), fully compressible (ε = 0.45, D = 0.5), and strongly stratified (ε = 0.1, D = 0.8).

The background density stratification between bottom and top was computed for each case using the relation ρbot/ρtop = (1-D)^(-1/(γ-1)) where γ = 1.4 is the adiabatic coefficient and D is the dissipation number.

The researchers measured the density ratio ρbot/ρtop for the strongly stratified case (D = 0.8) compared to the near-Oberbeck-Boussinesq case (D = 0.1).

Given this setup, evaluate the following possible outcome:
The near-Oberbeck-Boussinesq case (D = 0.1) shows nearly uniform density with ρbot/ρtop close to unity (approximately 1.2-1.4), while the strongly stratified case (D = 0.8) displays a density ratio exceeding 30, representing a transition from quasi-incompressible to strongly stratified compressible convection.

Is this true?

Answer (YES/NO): YES